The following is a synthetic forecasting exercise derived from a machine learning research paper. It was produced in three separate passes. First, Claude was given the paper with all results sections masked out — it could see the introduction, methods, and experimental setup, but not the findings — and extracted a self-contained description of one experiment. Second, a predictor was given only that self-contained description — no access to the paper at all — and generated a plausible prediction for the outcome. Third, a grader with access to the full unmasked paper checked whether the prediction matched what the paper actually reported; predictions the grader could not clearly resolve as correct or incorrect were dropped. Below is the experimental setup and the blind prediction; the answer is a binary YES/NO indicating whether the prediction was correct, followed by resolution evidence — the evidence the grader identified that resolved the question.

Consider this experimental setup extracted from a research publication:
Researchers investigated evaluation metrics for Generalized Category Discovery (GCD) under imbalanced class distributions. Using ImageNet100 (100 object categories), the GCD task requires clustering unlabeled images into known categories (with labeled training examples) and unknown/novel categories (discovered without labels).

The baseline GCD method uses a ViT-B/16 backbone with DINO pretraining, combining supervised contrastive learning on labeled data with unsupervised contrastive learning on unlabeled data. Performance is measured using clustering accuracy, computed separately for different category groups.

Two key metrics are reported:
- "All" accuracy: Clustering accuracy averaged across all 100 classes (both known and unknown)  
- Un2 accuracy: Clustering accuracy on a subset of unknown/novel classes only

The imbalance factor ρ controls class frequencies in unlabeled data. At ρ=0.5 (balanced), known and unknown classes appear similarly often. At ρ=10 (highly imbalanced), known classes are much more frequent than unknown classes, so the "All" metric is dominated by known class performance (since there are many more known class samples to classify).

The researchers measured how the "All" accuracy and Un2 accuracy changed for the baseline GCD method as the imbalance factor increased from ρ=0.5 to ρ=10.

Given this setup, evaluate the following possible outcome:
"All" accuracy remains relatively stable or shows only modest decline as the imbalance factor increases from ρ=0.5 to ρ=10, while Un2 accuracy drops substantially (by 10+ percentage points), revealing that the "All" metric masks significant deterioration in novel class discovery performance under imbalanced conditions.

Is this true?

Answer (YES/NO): NO